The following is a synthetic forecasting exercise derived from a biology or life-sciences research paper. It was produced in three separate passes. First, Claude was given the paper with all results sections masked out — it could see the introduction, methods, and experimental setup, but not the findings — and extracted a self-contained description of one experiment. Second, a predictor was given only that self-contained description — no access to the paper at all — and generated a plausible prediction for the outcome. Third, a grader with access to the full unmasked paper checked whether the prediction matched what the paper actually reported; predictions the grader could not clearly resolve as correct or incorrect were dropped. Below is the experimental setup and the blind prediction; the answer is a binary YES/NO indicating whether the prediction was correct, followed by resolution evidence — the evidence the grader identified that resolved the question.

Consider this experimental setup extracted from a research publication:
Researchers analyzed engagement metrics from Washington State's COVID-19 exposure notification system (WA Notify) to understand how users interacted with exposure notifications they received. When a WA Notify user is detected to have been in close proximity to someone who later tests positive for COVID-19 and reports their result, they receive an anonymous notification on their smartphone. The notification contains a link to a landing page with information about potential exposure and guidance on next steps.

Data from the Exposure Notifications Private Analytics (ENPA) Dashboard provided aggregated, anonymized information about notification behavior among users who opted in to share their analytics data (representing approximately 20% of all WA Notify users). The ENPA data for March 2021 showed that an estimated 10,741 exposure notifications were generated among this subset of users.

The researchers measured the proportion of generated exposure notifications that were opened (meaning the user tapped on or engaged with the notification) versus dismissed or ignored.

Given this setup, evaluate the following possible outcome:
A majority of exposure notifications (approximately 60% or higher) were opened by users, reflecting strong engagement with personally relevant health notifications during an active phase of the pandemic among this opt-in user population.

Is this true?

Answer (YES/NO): NO